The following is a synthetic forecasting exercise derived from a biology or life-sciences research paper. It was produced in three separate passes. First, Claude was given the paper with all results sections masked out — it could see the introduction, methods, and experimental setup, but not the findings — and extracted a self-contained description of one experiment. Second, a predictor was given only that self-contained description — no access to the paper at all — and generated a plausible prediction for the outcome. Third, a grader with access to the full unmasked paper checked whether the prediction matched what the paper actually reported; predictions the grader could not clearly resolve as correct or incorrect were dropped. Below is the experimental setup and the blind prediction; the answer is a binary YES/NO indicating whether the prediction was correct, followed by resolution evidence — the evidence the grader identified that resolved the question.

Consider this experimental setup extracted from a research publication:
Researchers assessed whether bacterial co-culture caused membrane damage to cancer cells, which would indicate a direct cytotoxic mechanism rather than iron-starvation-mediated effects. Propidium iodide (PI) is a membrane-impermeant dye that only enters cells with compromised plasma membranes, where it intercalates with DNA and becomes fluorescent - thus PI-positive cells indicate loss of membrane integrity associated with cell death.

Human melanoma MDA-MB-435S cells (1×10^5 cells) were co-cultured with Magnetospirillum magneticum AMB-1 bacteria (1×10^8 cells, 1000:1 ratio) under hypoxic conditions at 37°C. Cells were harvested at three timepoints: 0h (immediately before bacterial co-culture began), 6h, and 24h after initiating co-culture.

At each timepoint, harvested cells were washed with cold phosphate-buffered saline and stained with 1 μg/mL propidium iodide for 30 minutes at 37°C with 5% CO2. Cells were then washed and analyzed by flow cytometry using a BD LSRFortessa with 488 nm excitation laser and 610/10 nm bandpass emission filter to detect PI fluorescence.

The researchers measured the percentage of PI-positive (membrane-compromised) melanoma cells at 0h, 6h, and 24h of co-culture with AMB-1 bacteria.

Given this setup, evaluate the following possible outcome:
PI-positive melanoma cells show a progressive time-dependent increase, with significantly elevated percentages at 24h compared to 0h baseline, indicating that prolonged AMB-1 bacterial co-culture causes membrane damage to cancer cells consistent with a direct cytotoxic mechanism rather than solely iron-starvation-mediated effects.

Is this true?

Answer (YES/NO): NO